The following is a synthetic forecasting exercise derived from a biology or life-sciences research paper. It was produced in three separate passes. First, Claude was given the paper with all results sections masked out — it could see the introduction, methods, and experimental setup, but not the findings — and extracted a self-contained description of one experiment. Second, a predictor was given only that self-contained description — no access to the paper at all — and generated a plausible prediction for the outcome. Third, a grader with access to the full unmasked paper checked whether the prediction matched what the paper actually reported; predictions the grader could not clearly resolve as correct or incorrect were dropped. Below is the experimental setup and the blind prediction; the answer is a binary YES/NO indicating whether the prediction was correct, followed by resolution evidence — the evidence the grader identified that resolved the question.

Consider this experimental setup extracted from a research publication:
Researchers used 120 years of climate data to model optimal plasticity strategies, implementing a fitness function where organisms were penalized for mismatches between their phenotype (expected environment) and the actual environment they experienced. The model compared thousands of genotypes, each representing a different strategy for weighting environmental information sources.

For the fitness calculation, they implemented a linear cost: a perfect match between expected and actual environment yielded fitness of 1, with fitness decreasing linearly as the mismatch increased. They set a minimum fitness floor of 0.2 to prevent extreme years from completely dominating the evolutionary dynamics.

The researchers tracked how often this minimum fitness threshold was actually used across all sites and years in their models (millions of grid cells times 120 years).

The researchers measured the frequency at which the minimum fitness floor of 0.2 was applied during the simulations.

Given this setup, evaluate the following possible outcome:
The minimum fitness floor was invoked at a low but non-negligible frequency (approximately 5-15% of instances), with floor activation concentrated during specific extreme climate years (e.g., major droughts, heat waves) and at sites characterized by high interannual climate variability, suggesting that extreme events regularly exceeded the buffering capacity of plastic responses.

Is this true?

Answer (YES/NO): NO